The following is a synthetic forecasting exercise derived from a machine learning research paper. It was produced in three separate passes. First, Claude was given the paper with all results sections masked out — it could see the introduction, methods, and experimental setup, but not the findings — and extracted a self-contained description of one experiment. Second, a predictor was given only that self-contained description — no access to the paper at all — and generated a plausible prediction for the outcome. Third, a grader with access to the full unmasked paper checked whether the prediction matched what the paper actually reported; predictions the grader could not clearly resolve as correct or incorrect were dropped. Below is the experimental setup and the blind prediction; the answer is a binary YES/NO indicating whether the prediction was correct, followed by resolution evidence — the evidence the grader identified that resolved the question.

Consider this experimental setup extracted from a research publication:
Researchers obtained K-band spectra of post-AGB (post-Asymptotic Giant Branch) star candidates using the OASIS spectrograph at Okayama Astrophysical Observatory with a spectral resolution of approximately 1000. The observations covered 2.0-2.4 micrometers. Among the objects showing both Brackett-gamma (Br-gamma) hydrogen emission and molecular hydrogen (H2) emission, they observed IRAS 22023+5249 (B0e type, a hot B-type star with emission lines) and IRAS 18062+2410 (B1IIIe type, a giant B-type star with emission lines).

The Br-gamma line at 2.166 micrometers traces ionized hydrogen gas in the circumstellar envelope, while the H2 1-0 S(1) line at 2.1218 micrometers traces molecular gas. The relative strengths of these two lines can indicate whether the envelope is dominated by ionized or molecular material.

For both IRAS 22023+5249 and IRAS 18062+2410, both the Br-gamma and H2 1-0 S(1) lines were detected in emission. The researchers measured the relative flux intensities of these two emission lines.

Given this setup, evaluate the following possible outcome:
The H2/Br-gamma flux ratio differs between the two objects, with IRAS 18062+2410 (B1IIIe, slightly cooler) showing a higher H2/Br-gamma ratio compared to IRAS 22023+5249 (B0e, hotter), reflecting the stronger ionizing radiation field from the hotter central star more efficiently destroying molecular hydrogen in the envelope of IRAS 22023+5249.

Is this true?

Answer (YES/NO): YES